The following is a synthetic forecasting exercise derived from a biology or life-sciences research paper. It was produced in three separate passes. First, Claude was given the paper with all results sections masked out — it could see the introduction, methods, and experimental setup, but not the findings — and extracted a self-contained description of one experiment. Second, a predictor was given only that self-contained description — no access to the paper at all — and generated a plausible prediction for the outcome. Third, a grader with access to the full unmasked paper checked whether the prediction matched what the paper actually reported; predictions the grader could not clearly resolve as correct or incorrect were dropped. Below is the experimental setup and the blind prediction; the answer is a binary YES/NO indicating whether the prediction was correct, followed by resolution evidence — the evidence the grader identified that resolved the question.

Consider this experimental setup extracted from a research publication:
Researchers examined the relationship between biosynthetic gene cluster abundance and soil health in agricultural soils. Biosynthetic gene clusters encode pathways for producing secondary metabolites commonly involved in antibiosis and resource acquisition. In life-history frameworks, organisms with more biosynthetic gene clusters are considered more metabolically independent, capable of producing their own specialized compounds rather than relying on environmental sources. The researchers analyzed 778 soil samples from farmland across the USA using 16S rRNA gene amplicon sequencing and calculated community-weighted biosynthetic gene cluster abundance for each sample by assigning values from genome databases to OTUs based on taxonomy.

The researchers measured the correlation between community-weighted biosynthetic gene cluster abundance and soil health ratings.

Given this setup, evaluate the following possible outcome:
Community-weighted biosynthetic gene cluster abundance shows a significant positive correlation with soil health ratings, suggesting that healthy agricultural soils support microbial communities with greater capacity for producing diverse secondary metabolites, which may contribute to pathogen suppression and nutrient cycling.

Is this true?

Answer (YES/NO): NO